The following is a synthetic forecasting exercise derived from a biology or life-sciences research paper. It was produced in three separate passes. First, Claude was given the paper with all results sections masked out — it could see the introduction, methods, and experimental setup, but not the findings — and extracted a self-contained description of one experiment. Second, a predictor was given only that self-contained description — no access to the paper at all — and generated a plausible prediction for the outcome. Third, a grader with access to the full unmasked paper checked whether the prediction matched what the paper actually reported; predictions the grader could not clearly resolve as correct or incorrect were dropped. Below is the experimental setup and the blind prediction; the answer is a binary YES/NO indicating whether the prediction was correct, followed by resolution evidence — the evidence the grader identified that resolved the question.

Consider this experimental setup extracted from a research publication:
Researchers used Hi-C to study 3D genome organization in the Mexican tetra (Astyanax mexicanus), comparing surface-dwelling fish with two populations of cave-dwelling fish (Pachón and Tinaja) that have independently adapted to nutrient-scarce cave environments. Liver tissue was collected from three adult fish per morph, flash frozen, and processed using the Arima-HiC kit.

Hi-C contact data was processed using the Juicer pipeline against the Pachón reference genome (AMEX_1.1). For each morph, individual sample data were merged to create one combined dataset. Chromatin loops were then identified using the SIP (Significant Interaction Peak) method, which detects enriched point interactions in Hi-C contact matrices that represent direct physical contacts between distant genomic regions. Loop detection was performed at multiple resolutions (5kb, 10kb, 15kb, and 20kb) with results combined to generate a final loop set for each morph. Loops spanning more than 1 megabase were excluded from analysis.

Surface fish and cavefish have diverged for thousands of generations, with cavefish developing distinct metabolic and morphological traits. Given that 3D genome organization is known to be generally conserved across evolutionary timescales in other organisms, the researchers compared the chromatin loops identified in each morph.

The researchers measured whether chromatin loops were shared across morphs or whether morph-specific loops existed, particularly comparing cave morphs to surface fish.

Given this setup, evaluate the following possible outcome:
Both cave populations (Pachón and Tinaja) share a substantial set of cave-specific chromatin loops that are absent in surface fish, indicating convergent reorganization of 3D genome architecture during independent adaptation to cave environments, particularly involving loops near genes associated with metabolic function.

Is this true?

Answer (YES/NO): YES